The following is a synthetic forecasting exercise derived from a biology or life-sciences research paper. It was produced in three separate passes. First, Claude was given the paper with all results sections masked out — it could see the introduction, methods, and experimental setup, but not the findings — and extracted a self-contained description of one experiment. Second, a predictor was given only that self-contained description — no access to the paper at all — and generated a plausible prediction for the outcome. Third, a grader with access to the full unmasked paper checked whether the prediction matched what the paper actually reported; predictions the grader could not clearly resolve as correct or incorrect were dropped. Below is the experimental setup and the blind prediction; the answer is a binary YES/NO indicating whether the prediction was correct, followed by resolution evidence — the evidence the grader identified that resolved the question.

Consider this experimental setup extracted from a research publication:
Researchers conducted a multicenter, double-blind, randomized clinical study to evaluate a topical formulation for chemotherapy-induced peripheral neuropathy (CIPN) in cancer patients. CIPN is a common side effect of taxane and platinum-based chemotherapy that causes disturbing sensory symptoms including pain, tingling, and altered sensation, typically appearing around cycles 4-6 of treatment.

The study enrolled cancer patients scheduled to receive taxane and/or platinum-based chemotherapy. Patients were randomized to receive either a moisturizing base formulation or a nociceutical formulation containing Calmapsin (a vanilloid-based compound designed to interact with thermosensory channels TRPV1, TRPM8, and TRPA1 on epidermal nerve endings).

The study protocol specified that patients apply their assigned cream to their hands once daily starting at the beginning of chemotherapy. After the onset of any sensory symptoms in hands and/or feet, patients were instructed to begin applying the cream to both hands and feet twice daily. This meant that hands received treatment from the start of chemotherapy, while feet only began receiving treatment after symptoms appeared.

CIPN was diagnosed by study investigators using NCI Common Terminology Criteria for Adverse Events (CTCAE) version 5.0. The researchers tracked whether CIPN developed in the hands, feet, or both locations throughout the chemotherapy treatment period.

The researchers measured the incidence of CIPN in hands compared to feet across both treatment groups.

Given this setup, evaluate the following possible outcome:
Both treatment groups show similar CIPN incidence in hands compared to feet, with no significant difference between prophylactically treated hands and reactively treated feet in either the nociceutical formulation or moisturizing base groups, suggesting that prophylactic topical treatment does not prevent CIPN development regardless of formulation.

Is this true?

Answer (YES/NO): NO